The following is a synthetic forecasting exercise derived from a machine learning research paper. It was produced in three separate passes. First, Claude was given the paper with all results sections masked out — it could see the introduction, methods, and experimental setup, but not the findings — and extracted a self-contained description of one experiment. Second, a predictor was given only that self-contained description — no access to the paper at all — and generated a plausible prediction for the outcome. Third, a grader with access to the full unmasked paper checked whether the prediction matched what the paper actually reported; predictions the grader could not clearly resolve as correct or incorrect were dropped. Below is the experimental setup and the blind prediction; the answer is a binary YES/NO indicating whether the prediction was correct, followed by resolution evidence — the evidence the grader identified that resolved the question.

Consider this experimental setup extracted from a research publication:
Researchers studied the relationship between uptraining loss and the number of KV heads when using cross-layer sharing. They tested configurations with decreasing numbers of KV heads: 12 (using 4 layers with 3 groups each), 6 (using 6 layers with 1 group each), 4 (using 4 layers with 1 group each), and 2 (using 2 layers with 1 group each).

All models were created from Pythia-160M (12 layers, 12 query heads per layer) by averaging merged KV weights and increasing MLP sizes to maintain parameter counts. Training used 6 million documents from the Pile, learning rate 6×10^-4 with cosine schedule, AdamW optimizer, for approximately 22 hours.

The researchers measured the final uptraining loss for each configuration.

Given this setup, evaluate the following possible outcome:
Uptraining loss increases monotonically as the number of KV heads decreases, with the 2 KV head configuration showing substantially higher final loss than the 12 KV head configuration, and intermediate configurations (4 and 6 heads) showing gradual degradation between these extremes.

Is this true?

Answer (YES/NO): NO